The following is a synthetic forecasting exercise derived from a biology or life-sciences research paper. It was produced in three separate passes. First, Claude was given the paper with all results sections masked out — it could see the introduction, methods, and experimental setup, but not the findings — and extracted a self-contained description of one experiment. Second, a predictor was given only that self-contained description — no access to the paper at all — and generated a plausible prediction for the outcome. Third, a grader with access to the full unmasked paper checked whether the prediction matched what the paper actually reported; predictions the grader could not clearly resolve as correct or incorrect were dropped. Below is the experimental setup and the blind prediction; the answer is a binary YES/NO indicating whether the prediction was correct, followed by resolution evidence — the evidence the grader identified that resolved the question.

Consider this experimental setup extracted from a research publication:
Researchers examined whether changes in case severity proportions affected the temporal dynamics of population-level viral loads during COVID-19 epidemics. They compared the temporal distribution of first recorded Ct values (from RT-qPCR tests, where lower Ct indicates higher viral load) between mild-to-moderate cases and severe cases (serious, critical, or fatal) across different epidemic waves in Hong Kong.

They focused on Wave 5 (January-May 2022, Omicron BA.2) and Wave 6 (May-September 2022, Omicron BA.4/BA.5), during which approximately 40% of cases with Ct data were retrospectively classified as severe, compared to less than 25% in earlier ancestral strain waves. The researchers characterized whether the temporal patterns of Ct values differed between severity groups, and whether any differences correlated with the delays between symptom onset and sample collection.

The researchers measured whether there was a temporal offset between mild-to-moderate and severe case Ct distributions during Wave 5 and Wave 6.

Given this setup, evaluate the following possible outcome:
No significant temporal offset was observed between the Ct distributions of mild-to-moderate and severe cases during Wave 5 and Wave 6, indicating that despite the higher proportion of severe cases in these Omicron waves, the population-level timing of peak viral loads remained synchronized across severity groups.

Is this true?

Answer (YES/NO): NO